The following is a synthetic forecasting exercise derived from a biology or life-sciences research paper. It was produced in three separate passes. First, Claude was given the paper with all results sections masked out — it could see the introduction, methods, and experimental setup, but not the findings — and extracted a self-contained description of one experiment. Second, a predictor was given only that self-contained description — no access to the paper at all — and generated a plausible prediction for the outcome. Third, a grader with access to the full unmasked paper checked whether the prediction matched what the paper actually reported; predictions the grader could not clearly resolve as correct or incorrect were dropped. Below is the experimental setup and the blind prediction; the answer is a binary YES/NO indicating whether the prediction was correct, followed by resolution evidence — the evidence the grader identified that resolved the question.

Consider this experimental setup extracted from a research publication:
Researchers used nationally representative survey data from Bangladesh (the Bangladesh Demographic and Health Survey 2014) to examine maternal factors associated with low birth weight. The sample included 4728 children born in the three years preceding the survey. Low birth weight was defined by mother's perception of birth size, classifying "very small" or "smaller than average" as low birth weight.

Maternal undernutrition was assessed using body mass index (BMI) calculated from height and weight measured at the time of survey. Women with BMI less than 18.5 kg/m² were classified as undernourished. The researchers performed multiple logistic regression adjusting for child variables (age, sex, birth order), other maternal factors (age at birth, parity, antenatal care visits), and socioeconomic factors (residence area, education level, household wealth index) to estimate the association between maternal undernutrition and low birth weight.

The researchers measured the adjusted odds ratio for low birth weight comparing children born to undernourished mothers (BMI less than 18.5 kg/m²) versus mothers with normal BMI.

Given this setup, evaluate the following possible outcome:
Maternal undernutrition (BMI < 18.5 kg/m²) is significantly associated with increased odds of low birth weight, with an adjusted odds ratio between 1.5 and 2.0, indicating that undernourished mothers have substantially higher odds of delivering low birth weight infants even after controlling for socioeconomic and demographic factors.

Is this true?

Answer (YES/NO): NO